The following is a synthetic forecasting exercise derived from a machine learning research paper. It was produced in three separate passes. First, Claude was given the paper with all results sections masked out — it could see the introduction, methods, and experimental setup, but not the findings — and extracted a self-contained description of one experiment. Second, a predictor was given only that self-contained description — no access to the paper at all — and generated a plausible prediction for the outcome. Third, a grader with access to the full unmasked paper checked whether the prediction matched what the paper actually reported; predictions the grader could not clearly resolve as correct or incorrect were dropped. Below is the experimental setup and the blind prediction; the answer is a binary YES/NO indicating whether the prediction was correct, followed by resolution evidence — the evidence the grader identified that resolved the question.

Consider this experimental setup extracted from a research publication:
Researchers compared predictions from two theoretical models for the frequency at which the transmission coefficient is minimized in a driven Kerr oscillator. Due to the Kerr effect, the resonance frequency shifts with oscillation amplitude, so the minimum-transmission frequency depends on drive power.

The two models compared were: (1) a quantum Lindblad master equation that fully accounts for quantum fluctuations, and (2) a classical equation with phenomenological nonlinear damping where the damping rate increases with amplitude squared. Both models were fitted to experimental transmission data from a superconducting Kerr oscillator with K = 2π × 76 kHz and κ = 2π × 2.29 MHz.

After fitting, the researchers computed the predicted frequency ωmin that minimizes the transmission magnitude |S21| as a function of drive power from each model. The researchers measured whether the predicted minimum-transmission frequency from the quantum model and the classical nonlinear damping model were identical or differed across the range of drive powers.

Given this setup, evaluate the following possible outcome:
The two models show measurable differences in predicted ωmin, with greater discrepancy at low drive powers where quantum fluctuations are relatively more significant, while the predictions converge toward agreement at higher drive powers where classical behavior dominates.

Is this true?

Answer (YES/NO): NO